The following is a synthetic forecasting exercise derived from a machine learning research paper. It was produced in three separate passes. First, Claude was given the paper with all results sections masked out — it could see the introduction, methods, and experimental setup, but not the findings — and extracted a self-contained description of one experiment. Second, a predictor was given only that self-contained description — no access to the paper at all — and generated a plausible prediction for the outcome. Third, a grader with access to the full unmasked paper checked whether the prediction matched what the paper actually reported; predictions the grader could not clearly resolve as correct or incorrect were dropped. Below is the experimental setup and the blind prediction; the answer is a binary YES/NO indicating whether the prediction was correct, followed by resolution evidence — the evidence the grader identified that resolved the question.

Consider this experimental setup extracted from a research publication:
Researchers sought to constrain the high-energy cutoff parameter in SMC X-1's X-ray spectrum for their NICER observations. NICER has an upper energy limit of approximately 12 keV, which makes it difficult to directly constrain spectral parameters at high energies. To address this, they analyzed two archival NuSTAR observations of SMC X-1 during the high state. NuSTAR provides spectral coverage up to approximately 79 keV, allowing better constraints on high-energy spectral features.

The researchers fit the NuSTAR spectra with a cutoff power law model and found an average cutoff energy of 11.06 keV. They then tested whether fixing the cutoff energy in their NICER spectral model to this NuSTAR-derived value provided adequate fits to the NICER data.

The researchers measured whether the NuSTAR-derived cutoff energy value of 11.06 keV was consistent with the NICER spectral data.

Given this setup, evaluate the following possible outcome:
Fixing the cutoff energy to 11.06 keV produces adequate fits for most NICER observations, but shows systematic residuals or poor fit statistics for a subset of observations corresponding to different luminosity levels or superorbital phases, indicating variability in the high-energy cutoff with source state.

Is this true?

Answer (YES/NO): NO